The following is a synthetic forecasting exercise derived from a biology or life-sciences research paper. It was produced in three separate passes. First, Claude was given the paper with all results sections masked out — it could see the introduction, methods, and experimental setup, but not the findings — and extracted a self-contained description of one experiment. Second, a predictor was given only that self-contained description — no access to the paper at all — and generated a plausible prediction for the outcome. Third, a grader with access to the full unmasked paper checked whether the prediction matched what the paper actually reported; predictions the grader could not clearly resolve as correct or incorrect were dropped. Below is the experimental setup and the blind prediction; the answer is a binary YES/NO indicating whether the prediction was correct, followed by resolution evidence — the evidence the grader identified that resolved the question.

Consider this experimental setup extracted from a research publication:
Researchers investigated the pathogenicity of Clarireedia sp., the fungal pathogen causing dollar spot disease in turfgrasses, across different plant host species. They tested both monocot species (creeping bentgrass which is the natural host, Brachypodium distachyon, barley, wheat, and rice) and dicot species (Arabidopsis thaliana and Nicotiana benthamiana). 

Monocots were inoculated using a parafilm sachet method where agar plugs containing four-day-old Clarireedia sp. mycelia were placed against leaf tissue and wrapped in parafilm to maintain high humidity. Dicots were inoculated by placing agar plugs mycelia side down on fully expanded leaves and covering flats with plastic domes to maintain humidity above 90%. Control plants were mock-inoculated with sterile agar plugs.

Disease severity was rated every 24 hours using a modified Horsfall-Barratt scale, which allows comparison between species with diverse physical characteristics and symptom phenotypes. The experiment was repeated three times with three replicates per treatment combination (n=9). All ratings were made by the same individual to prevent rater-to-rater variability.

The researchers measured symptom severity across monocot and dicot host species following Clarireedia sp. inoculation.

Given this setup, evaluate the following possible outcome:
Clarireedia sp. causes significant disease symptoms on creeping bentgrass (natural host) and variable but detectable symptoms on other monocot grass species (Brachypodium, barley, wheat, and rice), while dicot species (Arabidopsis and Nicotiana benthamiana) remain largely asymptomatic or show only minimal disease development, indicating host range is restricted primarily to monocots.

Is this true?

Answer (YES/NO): NO